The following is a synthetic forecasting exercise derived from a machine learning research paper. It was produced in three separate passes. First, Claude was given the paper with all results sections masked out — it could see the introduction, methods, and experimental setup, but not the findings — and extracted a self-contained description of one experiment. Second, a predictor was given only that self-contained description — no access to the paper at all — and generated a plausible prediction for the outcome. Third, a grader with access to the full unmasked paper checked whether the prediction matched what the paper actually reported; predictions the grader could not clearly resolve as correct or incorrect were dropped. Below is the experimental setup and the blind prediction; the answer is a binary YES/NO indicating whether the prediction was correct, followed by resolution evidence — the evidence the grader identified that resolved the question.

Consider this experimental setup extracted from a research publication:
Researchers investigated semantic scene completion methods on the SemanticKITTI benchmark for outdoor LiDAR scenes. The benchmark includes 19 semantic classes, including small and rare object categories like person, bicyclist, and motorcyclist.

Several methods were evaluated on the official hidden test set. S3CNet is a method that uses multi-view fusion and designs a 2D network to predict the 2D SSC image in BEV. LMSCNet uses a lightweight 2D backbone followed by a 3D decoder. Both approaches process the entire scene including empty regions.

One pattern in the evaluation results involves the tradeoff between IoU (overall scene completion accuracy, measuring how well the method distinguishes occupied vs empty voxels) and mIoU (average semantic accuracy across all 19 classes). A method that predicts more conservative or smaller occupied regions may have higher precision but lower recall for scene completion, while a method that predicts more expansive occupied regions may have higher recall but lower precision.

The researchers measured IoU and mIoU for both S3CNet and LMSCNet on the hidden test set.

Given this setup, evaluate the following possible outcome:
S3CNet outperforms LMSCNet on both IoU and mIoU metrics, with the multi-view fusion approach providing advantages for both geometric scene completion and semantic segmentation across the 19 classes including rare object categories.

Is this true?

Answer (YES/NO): NO